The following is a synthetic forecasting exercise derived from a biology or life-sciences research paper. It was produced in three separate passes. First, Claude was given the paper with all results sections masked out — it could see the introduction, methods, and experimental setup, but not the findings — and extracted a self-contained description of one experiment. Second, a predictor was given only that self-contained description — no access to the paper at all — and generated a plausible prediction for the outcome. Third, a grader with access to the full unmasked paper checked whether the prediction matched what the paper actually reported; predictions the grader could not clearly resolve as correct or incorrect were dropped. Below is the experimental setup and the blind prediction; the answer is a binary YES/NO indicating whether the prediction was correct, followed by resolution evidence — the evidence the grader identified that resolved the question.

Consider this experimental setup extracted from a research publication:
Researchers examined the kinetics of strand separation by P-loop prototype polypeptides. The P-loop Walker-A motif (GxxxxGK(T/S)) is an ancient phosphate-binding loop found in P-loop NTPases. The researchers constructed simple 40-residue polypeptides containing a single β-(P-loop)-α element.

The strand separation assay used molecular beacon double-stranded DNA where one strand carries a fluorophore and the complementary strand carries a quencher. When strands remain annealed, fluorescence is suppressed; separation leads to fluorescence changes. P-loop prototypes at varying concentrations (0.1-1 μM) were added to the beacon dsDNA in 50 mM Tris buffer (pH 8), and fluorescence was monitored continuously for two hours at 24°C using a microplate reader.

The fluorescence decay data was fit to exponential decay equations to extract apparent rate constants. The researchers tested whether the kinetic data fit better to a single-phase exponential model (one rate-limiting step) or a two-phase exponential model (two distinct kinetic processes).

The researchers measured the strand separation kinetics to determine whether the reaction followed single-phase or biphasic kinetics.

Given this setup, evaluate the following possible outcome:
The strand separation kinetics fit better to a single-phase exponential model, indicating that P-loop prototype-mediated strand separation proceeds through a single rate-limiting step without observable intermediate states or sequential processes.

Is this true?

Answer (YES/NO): NO